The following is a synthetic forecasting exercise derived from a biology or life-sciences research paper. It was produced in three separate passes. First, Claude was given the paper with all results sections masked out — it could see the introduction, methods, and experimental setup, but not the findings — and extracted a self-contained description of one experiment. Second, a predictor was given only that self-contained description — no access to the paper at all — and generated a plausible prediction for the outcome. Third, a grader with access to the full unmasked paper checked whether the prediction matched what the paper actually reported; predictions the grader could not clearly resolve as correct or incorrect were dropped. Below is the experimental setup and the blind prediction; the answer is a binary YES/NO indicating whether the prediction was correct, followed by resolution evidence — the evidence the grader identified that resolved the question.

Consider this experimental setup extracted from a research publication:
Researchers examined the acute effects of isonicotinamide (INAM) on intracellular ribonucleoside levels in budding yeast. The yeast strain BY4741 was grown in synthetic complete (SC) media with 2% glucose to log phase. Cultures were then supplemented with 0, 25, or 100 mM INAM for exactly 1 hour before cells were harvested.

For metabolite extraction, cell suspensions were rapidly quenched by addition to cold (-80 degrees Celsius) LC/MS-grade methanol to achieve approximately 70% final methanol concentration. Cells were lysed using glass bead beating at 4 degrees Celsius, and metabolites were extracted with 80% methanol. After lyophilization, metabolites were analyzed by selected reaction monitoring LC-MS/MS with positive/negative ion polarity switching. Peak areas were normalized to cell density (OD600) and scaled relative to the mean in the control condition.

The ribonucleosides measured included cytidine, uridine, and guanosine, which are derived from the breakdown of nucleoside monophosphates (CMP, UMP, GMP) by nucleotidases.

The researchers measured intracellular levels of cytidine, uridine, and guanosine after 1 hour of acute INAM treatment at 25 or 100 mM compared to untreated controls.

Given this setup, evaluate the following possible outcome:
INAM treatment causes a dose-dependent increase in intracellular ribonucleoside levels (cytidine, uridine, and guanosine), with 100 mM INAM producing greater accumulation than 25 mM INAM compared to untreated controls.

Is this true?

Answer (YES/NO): NO